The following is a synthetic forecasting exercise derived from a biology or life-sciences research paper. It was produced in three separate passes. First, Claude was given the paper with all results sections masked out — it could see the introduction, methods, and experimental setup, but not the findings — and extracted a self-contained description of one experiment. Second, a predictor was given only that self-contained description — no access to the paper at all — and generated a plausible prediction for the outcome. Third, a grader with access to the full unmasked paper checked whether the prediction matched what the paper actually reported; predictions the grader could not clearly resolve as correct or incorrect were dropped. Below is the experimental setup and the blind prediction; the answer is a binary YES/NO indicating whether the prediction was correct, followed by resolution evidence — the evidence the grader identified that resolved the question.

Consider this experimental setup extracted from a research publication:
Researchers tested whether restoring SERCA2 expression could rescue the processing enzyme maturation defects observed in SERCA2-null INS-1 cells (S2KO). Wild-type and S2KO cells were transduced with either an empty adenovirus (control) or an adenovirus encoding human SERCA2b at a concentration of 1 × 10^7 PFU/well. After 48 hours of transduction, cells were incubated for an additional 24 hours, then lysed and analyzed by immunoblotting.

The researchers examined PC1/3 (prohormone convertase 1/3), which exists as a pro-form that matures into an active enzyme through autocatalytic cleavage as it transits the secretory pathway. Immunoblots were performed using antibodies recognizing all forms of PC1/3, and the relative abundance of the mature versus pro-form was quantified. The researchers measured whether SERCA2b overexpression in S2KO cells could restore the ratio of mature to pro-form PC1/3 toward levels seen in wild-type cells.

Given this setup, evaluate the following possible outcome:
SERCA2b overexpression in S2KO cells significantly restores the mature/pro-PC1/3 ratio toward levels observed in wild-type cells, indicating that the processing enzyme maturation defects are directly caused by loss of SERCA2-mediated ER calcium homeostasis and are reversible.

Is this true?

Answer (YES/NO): YES